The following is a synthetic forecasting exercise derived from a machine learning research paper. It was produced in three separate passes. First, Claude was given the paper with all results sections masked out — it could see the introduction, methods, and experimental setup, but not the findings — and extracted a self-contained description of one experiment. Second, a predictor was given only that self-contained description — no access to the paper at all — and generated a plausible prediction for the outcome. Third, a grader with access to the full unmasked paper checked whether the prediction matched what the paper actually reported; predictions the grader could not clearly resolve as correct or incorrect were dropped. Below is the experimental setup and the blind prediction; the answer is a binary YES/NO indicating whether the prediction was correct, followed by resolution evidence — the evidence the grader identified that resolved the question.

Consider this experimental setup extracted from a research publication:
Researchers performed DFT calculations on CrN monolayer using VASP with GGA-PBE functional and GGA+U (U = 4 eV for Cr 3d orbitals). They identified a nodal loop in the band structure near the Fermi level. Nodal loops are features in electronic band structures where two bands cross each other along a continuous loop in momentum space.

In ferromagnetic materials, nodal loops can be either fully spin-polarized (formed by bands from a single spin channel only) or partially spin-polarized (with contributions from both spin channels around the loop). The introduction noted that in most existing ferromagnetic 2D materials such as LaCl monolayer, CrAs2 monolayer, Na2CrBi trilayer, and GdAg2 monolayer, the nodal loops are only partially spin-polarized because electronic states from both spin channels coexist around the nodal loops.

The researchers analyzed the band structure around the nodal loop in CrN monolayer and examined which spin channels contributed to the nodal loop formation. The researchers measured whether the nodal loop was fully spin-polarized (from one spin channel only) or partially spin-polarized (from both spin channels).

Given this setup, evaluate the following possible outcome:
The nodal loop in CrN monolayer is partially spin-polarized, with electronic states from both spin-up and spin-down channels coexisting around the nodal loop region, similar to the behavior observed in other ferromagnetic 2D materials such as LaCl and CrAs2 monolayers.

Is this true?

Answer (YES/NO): NO